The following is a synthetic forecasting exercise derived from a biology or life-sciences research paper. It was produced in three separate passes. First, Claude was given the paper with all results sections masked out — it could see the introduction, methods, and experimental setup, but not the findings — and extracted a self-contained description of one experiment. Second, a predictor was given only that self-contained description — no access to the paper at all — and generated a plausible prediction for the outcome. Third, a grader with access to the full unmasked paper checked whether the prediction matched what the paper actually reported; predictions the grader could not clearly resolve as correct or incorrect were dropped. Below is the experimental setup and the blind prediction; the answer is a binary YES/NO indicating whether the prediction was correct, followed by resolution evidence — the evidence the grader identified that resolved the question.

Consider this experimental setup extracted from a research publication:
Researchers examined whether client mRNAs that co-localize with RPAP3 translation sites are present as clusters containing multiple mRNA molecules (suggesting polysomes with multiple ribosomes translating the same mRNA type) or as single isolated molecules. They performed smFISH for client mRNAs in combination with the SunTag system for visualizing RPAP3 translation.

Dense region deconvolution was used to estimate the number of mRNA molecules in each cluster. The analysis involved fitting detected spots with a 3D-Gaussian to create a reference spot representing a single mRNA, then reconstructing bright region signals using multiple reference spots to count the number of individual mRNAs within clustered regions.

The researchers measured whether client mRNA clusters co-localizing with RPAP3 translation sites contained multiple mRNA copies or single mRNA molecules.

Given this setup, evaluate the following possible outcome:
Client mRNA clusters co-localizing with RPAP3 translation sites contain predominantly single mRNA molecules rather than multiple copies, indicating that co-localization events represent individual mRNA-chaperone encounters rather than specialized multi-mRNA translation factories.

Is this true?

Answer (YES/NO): NO